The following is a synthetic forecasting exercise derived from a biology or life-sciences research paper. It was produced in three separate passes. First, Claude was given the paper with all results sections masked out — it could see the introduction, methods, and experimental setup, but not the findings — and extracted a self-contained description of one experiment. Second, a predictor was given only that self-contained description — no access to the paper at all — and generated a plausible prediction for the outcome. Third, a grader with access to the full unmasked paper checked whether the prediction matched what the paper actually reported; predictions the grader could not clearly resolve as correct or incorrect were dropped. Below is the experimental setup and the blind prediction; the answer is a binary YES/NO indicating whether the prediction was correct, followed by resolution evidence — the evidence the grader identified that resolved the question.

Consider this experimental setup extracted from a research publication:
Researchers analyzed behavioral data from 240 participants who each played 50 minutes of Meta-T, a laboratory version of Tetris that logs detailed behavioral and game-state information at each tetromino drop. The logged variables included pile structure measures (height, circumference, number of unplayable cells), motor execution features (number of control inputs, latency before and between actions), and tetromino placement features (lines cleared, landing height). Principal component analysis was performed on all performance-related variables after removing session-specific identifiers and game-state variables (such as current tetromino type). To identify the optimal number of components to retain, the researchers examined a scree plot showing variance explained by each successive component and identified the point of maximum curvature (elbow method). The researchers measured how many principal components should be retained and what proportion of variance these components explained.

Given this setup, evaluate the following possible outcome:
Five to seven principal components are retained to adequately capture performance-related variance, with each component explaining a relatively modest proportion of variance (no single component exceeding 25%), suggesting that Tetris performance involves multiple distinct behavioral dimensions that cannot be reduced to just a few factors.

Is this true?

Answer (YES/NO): NO